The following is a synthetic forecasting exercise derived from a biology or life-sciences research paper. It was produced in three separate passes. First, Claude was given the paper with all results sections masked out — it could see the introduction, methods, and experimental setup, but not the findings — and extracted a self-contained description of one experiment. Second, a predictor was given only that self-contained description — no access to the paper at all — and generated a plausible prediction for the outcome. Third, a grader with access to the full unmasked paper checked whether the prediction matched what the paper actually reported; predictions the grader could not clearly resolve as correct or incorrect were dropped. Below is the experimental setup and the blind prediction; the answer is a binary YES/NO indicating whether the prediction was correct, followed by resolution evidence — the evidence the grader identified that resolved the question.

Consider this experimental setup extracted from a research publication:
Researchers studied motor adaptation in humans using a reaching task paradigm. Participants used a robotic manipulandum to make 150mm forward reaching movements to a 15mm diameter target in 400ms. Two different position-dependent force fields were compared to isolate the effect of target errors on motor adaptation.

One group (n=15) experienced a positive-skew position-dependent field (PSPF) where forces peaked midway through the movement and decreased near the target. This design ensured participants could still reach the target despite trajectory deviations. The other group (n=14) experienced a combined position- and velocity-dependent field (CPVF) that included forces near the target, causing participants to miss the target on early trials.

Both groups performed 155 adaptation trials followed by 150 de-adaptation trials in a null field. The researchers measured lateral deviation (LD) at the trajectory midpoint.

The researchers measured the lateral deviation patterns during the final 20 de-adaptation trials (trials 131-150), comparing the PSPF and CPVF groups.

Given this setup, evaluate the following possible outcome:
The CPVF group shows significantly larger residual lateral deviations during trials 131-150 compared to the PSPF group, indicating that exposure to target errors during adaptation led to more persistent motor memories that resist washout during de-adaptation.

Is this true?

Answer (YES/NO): YES